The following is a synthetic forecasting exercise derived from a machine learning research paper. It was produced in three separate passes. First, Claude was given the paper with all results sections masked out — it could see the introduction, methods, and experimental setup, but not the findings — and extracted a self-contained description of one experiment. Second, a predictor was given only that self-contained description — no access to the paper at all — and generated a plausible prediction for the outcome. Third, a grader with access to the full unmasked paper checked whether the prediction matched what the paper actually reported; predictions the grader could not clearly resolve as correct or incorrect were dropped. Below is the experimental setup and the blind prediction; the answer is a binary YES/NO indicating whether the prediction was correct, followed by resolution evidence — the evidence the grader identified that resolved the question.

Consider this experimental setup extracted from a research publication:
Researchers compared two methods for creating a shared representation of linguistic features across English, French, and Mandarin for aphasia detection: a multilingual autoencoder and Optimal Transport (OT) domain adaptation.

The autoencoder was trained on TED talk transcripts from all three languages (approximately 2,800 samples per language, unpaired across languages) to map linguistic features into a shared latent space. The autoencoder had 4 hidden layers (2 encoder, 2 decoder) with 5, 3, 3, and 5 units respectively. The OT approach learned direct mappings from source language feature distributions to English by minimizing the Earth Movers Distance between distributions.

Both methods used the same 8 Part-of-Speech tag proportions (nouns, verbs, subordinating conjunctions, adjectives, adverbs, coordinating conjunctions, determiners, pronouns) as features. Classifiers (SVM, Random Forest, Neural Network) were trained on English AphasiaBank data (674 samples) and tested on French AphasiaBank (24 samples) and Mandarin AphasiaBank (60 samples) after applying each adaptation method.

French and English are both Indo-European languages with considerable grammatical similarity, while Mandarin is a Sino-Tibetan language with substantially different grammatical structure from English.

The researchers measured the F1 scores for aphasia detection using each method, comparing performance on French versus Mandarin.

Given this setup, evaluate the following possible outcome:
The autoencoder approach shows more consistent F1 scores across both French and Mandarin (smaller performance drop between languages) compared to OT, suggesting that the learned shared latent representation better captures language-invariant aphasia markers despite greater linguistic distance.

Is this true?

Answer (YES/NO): NO